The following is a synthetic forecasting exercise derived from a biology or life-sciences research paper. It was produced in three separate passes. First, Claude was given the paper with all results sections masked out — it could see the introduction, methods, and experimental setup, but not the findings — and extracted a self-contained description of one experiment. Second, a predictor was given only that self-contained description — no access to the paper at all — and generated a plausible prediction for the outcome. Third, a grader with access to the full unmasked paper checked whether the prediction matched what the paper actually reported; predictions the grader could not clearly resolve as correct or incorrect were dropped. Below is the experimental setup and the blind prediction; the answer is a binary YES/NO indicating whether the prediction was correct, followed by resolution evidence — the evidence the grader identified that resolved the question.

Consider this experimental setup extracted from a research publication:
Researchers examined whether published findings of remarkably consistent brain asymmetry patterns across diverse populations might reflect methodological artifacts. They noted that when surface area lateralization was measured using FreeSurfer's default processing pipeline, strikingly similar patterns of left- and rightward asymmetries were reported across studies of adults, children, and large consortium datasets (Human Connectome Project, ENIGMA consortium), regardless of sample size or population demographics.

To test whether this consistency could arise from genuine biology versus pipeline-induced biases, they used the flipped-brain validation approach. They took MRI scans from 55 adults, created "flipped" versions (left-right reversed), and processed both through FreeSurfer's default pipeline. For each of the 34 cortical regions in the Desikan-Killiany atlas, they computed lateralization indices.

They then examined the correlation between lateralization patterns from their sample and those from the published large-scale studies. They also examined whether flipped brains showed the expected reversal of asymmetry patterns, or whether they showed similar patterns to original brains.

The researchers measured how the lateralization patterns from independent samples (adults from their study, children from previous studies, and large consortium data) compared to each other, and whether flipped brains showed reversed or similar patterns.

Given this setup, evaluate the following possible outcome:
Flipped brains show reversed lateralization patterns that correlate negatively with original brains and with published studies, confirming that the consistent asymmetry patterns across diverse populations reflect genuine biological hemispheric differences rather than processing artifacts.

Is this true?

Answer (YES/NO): NO